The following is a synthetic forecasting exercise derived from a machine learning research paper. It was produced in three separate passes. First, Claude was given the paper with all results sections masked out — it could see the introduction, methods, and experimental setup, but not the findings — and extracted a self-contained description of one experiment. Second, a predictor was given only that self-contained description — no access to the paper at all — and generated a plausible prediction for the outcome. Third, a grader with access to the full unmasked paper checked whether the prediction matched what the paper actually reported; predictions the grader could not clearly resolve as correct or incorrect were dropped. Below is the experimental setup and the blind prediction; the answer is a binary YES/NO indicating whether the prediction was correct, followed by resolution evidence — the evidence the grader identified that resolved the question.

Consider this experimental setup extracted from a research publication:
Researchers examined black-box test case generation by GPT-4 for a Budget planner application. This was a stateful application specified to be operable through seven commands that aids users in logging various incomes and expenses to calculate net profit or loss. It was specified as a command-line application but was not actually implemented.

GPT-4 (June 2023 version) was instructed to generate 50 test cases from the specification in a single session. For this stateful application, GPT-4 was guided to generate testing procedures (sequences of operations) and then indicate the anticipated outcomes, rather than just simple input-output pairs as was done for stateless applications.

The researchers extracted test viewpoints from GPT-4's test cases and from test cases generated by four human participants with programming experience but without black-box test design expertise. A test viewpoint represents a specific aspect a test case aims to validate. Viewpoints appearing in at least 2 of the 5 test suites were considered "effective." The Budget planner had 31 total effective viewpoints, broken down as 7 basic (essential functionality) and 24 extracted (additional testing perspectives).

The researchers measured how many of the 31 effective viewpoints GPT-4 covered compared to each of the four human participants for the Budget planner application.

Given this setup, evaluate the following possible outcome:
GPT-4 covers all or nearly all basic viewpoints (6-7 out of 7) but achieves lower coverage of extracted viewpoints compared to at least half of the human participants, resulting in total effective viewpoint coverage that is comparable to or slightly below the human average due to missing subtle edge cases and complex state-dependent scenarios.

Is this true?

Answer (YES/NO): YES